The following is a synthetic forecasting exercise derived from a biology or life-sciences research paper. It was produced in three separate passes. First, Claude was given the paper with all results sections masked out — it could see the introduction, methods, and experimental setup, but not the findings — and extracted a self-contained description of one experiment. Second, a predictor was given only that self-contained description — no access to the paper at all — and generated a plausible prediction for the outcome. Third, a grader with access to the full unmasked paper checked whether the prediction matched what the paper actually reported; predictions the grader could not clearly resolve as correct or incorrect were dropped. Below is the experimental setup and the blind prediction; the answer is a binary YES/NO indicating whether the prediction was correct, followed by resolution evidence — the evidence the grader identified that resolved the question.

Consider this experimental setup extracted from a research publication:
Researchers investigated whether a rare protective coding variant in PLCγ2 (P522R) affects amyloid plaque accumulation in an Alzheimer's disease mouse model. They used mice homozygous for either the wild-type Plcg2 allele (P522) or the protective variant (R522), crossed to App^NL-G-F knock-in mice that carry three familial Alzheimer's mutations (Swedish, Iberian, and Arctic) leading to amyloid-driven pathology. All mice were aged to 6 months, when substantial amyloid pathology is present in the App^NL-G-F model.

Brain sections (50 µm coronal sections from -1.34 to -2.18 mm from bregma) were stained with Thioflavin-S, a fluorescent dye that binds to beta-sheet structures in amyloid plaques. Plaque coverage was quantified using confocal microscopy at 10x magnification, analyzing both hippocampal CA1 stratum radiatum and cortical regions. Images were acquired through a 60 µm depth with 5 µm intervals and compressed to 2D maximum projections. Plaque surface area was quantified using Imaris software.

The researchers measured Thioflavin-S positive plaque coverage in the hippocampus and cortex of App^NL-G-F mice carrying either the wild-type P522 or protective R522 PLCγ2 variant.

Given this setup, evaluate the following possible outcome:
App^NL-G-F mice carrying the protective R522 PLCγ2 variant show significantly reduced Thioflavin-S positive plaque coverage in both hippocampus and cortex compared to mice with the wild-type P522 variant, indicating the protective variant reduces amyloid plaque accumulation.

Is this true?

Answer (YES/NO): NO